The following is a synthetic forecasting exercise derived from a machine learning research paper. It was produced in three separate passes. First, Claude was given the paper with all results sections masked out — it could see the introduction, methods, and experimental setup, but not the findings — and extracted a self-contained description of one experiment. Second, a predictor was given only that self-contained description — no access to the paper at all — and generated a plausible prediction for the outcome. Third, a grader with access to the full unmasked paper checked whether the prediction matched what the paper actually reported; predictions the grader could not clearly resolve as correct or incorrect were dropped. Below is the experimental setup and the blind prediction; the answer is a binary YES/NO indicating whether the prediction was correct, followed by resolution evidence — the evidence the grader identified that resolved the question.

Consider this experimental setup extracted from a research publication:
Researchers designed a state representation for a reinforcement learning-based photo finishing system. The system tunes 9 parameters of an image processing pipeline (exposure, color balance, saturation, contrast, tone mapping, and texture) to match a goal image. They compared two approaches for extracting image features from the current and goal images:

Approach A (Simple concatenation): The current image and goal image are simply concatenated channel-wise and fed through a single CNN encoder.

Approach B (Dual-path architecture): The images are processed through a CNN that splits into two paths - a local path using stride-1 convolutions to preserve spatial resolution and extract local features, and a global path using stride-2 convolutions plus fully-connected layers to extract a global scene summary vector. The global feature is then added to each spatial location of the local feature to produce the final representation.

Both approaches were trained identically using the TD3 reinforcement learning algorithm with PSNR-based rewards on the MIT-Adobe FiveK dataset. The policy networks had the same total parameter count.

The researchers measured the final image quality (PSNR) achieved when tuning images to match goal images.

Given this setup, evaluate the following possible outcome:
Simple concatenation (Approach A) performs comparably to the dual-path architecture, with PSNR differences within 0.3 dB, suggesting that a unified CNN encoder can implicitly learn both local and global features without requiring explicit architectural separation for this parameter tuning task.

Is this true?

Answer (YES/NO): NO